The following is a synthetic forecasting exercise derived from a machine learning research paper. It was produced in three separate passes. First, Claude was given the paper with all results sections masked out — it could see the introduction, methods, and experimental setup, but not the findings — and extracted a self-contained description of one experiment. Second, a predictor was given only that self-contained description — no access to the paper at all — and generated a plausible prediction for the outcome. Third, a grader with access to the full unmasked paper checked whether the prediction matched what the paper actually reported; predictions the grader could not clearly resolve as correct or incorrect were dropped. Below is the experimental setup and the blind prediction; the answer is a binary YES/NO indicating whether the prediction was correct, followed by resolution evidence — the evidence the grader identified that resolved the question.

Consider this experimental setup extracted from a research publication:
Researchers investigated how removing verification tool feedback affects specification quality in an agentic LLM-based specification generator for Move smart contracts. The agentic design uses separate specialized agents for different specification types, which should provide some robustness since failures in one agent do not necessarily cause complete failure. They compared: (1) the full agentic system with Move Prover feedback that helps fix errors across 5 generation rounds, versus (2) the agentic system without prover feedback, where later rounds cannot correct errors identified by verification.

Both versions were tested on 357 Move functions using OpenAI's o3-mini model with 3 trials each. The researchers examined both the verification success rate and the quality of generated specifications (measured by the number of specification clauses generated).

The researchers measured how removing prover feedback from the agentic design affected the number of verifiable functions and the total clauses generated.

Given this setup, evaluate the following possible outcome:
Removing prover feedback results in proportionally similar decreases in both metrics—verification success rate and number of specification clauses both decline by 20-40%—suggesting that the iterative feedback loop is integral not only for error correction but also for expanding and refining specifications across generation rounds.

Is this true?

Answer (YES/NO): NO